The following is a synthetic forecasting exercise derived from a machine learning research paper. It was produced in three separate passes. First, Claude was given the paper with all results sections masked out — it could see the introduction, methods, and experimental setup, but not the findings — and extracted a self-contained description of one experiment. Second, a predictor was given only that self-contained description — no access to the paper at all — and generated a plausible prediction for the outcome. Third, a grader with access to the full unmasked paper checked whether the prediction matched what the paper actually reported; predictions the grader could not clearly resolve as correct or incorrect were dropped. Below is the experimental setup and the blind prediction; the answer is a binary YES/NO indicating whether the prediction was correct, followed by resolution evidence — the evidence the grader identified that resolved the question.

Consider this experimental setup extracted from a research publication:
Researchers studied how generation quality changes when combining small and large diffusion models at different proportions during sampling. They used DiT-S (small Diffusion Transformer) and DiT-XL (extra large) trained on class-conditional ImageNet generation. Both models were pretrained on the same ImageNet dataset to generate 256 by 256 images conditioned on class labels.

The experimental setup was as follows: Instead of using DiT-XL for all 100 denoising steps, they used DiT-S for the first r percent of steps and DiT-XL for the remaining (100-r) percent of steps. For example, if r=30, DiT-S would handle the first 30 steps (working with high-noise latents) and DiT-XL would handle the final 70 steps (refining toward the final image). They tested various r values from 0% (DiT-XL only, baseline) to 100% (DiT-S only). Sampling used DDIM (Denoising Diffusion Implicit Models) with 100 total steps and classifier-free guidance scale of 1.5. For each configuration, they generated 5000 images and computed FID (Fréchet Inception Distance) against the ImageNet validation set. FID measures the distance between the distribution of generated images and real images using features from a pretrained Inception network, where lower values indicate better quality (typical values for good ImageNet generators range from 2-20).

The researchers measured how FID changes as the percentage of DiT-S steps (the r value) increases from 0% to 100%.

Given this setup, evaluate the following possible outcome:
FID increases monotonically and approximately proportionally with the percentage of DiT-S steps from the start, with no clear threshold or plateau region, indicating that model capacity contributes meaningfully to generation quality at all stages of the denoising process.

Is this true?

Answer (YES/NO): NO